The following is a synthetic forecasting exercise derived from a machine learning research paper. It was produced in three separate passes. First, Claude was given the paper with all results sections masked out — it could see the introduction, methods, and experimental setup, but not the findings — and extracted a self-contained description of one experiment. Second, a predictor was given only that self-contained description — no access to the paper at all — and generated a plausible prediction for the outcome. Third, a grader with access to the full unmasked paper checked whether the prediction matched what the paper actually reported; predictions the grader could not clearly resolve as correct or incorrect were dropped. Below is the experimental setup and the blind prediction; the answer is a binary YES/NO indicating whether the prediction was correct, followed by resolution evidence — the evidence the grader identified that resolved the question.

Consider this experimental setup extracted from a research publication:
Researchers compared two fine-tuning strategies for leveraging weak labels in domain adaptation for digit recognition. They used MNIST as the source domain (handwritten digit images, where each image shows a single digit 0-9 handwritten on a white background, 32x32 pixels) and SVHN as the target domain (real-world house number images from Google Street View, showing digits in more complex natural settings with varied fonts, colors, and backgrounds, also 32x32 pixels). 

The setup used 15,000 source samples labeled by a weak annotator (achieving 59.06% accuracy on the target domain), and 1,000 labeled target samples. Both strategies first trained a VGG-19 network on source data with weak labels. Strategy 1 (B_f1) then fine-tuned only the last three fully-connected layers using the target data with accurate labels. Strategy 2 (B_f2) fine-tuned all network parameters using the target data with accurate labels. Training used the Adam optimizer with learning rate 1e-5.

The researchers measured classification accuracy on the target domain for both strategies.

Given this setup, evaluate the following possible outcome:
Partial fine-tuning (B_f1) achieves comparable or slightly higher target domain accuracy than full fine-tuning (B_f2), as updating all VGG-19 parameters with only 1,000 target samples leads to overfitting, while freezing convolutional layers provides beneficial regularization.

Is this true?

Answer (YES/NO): NO